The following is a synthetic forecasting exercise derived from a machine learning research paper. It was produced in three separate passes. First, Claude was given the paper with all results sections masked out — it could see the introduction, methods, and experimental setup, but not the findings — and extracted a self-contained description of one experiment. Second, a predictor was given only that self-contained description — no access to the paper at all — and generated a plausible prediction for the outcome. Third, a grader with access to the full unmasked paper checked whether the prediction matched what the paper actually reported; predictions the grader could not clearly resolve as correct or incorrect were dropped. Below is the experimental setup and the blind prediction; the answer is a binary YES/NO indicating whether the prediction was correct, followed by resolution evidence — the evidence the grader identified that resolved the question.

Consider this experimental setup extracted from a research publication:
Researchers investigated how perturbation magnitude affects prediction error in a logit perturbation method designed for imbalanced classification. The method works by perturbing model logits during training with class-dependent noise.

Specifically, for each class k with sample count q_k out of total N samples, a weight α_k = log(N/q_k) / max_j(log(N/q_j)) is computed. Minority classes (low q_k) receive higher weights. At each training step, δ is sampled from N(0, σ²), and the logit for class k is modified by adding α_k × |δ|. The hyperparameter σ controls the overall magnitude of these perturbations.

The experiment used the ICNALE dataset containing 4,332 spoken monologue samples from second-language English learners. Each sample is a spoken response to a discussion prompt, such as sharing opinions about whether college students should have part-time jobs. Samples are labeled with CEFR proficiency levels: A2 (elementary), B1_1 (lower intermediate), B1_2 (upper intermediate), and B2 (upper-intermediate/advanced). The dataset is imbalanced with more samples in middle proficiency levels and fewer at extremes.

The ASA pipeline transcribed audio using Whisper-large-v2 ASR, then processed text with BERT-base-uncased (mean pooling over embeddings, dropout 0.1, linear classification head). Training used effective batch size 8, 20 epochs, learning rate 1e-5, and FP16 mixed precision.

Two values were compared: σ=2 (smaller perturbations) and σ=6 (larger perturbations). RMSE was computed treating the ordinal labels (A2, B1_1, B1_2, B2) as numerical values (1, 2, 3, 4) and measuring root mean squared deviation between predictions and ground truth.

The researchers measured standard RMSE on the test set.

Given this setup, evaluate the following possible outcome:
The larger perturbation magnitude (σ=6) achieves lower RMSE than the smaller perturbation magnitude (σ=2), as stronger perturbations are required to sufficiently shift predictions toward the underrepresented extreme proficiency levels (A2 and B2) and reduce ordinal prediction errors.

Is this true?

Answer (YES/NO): YES